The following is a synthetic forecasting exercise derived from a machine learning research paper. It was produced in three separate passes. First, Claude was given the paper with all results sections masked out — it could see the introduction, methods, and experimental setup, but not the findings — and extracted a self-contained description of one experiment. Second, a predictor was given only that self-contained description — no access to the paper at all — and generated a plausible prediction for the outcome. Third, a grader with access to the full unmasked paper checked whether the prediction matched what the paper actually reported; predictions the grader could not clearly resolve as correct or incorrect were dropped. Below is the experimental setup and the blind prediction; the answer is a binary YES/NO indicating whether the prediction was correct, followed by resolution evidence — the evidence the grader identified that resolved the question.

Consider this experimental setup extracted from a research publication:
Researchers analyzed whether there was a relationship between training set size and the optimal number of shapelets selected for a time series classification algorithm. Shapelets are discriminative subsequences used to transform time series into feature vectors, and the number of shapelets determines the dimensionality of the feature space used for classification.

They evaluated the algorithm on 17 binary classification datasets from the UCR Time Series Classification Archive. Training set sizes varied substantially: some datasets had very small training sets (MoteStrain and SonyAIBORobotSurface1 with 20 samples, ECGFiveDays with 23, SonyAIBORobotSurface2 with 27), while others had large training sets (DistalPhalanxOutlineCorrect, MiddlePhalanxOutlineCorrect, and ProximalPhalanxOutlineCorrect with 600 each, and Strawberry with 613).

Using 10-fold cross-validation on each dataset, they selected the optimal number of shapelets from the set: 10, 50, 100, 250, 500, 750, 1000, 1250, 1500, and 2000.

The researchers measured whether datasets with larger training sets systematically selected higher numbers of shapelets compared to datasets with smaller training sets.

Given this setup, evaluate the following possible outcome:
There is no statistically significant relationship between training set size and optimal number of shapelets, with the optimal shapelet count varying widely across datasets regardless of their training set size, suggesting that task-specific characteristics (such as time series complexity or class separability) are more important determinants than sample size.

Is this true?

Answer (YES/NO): NO